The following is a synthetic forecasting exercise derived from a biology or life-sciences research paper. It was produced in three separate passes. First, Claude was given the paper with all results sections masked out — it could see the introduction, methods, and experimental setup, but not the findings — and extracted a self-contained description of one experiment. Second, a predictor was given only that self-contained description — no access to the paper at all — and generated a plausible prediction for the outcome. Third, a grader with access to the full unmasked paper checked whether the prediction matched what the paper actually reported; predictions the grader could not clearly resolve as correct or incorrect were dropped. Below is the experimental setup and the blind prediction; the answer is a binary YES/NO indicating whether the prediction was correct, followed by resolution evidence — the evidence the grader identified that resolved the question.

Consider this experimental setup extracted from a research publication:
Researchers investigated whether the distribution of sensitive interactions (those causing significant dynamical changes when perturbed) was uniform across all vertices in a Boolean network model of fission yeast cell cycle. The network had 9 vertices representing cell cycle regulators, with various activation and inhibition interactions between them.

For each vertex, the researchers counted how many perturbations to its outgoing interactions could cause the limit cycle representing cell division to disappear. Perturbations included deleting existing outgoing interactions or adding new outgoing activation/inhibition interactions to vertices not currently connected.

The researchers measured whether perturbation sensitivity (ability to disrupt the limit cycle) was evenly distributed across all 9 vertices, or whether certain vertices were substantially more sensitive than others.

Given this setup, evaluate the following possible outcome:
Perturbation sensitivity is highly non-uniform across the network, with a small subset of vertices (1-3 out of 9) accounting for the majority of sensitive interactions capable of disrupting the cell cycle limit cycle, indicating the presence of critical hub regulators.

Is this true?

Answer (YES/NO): YES